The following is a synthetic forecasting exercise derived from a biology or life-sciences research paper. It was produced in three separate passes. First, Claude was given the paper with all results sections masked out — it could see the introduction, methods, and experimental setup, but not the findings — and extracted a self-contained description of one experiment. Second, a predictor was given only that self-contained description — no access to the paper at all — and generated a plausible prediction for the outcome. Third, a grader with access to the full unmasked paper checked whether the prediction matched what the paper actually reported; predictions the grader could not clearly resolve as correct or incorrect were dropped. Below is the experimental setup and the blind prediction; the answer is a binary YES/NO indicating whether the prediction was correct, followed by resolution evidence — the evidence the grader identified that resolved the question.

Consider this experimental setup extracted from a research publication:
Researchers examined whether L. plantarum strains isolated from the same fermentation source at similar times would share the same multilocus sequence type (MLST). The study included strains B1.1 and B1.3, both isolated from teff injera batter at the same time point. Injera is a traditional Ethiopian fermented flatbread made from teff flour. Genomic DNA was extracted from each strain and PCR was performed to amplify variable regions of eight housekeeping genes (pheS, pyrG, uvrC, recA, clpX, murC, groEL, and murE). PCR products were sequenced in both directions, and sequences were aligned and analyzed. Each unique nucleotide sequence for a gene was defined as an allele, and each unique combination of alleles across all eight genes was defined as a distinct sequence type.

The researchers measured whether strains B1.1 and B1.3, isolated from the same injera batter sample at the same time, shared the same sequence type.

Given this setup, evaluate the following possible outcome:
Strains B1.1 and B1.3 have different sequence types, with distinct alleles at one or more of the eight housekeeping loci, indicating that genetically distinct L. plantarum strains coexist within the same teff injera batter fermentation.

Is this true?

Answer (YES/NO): YES